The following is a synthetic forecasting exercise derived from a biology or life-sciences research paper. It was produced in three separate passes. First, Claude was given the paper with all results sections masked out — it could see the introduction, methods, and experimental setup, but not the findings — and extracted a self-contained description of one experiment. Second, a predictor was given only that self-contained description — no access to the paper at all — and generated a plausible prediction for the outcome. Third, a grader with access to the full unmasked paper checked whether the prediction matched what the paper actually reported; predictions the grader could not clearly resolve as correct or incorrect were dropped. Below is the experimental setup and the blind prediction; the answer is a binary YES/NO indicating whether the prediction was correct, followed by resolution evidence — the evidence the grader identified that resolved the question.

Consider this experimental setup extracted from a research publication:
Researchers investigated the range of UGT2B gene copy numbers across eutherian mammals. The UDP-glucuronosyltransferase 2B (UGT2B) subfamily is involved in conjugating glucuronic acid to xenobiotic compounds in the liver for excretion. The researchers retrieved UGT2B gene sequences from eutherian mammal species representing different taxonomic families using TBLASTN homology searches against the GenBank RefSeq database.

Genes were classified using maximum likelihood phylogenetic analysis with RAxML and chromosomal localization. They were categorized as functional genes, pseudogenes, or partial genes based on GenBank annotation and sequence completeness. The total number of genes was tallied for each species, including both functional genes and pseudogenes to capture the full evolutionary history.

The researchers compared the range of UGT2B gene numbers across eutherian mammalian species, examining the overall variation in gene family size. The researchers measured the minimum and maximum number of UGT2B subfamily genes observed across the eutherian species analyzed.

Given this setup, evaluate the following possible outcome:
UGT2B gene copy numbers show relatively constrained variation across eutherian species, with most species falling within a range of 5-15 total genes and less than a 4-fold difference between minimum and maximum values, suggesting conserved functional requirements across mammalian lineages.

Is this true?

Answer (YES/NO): NO